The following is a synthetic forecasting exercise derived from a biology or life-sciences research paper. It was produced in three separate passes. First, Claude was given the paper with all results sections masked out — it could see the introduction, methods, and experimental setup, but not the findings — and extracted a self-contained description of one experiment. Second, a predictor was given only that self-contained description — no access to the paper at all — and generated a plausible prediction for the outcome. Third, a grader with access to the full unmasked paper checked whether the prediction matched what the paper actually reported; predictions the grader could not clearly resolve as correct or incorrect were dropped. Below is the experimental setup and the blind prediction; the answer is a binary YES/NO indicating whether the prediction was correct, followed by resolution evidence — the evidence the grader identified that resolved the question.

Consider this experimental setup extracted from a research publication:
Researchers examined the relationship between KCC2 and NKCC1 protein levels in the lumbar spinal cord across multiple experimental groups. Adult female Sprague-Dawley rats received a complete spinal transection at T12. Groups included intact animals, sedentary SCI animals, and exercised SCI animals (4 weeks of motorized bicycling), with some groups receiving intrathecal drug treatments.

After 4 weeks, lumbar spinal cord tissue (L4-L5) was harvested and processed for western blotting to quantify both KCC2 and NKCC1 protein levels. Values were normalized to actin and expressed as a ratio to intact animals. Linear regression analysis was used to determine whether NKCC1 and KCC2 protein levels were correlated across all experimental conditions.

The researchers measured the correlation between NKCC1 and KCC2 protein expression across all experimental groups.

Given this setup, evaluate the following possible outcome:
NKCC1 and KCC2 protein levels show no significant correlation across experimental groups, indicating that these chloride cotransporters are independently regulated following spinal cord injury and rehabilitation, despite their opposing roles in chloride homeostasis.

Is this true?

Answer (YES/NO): NO